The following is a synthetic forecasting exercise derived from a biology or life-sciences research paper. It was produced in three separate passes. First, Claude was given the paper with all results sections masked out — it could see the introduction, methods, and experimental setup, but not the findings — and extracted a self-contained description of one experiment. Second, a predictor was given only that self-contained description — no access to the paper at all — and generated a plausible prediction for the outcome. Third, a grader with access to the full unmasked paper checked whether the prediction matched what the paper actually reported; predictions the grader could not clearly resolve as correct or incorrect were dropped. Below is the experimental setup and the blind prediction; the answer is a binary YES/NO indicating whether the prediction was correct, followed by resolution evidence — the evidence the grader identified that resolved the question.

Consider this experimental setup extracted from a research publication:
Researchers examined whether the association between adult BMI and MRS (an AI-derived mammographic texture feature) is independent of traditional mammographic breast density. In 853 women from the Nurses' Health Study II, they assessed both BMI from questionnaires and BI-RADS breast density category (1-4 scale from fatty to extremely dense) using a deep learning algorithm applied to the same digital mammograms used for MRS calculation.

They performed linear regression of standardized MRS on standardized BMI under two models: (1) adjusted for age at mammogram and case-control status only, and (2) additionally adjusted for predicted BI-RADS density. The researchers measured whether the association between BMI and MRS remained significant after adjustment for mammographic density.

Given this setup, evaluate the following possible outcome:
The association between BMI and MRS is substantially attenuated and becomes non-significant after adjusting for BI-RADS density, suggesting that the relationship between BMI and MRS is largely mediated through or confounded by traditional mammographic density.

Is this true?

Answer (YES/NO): NO